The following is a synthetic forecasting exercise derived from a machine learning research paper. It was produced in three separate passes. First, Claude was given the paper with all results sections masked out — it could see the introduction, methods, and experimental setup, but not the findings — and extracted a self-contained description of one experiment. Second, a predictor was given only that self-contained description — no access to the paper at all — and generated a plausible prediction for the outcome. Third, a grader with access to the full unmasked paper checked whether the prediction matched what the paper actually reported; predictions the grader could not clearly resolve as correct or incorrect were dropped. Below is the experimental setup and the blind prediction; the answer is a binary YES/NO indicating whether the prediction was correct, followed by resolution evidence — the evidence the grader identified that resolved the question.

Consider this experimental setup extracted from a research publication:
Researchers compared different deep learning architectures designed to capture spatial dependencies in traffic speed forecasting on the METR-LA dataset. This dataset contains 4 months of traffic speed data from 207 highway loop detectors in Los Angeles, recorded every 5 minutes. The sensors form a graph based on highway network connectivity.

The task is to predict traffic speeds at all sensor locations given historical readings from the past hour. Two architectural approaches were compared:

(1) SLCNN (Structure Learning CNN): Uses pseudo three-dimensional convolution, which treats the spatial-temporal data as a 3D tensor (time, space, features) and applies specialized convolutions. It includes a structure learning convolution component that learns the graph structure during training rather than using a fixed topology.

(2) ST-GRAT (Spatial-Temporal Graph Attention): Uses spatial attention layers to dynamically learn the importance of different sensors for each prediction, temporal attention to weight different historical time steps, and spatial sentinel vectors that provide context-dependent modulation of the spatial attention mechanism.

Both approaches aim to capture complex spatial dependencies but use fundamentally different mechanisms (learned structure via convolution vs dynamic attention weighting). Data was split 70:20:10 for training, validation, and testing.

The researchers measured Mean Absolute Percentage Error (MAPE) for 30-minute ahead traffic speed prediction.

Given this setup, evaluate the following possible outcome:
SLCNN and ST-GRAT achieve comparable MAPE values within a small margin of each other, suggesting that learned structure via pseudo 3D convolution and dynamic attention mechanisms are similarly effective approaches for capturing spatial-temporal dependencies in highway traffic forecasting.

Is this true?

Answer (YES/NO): NO